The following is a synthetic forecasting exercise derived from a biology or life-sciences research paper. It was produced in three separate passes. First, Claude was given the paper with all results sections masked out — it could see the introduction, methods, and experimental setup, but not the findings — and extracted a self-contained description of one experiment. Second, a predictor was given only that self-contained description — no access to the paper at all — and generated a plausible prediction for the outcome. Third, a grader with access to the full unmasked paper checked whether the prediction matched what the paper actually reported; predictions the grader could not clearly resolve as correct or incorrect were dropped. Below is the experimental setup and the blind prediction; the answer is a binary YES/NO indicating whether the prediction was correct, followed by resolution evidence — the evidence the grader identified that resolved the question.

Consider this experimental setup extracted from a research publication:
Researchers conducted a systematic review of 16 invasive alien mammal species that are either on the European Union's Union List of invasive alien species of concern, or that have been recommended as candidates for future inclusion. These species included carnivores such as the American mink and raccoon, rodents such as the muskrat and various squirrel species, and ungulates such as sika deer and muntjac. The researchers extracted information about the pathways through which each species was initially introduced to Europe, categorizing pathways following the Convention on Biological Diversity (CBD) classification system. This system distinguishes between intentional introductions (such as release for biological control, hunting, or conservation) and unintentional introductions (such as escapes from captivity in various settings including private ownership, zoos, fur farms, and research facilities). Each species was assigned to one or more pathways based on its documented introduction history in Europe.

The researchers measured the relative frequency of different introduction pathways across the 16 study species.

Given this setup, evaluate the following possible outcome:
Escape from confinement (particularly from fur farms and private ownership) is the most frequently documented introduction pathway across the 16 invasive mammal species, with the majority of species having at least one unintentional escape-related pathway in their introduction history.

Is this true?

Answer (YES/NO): YES